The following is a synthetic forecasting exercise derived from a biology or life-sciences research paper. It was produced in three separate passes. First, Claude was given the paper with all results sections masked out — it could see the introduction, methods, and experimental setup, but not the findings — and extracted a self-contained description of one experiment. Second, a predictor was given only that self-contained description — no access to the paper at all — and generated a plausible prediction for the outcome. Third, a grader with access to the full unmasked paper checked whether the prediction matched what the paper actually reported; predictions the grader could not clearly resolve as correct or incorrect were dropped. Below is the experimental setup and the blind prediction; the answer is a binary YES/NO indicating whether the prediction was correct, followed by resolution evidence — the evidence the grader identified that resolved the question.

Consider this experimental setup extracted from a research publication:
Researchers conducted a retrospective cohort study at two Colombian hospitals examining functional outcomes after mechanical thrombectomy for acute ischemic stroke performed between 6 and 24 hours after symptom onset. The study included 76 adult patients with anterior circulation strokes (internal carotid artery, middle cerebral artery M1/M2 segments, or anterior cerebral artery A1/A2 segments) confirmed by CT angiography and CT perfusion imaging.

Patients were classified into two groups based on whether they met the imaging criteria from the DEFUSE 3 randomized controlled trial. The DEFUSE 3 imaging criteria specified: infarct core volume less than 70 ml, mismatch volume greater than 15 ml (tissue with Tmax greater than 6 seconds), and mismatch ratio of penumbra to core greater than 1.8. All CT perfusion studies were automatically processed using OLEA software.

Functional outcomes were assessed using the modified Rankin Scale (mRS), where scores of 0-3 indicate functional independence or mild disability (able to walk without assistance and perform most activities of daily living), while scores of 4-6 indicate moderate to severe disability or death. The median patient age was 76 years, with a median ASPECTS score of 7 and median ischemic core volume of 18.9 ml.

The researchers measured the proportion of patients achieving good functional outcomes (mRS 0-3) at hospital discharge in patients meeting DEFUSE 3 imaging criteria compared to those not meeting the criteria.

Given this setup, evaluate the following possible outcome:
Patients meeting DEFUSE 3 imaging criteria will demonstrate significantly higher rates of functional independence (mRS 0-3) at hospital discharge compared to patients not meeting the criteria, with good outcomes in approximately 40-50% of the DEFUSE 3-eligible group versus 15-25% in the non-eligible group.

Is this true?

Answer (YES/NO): NO